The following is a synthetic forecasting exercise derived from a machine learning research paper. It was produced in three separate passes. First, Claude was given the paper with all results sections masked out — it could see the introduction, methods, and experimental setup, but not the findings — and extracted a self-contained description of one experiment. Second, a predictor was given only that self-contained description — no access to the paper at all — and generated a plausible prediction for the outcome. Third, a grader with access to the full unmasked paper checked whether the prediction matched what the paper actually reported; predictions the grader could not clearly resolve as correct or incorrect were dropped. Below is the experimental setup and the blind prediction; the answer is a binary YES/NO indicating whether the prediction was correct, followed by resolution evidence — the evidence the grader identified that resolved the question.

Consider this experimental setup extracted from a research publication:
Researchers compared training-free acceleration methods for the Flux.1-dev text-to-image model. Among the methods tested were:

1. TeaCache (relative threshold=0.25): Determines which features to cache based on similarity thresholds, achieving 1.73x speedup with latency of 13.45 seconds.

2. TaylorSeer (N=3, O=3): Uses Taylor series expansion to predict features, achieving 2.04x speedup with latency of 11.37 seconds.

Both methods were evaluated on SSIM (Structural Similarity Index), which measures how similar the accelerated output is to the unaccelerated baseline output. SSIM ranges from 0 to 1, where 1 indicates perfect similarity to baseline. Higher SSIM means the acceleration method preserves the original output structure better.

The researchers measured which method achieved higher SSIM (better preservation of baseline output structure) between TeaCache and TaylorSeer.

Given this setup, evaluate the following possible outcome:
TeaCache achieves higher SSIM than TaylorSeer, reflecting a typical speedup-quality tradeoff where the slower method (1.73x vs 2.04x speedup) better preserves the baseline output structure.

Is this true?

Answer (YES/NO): YES